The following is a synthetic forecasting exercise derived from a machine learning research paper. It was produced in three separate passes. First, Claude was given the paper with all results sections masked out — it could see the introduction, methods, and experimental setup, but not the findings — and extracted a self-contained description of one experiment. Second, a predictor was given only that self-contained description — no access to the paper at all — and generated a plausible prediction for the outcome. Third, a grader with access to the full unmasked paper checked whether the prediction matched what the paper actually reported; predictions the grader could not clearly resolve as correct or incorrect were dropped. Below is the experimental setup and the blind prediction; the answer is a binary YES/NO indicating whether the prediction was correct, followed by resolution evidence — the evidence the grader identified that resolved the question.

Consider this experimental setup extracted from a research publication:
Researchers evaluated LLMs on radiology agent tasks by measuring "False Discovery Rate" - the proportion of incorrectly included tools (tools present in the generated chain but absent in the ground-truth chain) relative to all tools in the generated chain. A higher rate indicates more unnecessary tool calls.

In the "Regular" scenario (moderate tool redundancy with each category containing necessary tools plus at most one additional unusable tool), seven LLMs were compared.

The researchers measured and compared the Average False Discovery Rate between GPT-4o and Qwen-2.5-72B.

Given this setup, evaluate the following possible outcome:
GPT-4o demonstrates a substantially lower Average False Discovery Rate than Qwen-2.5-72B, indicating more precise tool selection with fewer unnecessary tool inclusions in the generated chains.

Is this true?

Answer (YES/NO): YES